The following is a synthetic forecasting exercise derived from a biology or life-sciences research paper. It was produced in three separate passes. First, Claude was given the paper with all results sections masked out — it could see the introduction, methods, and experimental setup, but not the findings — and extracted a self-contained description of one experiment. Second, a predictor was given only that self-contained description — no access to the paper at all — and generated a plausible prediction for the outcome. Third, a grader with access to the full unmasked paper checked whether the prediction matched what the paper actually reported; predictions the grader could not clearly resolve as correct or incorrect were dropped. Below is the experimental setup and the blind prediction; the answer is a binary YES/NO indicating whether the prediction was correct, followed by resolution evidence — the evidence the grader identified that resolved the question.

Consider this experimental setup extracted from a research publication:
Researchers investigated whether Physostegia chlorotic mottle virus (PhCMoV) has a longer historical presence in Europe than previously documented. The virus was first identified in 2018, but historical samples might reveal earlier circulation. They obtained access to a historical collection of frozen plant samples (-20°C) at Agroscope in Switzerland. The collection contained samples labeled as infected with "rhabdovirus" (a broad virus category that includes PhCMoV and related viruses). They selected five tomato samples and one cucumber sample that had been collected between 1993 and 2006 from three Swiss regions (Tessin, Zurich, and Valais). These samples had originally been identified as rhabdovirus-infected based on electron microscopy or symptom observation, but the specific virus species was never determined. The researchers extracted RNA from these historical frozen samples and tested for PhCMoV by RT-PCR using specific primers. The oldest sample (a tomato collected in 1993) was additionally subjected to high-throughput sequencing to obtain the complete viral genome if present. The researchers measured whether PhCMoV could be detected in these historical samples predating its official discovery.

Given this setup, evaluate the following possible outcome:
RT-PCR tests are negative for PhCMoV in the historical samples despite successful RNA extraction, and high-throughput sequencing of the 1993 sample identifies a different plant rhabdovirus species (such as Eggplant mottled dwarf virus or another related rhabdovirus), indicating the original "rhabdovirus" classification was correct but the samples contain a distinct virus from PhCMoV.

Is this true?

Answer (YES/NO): NO